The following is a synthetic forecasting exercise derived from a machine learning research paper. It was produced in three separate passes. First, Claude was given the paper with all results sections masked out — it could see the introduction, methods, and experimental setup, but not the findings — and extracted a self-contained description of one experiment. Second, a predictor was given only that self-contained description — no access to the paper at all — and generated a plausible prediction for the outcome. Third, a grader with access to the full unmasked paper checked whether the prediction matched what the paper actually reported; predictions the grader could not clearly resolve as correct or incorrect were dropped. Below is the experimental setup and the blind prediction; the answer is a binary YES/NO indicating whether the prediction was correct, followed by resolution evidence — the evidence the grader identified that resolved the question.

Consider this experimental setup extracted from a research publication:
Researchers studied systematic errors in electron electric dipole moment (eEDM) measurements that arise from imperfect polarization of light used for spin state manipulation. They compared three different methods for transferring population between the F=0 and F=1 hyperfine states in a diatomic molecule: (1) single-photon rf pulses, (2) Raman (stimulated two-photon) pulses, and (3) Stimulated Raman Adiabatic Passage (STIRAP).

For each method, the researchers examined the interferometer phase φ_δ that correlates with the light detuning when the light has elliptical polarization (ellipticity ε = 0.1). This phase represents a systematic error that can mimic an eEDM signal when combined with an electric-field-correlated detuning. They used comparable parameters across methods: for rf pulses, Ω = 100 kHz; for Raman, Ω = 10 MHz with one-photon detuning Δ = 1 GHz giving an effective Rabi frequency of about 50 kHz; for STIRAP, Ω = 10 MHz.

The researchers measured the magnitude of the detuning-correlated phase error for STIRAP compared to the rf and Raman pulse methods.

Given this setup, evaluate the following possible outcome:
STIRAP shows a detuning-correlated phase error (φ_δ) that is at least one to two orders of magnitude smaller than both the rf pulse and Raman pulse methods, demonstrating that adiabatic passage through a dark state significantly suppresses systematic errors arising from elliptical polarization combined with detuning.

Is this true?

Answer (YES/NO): YES